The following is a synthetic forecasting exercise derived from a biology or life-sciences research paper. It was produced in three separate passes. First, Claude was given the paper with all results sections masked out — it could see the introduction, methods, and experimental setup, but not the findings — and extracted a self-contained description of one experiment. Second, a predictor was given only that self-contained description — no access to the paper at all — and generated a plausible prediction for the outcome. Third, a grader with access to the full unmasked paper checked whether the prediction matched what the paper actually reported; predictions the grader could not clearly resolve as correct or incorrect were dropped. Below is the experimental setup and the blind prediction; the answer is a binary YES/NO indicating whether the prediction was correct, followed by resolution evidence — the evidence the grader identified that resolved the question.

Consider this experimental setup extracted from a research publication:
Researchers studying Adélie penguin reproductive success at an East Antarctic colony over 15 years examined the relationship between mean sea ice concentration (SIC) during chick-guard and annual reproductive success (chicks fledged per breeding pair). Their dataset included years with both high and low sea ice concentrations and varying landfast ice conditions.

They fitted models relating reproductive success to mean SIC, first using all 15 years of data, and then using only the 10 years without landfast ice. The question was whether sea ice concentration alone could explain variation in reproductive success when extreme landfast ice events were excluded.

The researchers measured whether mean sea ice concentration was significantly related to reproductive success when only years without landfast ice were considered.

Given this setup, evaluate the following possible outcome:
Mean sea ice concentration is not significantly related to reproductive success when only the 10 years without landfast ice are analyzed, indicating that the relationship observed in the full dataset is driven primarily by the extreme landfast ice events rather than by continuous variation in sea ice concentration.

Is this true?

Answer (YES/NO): YES